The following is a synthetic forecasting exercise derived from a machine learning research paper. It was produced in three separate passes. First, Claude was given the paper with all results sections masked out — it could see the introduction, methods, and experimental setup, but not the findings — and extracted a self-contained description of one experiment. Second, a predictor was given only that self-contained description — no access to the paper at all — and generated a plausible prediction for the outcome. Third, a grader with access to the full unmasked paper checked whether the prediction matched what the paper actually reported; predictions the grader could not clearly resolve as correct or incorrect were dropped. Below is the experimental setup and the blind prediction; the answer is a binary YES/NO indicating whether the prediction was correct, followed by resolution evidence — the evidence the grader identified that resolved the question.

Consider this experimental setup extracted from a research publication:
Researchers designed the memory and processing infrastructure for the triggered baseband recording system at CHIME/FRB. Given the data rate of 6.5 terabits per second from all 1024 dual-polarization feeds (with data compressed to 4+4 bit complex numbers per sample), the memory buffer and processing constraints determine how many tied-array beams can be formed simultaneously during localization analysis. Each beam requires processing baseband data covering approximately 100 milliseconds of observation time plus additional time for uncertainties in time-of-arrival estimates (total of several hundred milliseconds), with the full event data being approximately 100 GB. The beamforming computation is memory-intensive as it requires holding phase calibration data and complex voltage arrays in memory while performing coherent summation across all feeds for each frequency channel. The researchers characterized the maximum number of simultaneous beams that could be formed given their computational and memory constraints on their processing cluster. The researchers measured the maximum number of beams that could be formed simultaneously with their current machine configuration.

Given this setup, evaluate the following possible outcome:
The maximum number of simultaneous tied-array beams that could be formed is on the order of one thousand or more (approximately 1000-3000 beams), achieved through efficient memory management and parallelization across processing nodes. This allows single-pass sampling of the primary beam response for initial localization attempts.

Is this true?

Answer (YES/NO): NO